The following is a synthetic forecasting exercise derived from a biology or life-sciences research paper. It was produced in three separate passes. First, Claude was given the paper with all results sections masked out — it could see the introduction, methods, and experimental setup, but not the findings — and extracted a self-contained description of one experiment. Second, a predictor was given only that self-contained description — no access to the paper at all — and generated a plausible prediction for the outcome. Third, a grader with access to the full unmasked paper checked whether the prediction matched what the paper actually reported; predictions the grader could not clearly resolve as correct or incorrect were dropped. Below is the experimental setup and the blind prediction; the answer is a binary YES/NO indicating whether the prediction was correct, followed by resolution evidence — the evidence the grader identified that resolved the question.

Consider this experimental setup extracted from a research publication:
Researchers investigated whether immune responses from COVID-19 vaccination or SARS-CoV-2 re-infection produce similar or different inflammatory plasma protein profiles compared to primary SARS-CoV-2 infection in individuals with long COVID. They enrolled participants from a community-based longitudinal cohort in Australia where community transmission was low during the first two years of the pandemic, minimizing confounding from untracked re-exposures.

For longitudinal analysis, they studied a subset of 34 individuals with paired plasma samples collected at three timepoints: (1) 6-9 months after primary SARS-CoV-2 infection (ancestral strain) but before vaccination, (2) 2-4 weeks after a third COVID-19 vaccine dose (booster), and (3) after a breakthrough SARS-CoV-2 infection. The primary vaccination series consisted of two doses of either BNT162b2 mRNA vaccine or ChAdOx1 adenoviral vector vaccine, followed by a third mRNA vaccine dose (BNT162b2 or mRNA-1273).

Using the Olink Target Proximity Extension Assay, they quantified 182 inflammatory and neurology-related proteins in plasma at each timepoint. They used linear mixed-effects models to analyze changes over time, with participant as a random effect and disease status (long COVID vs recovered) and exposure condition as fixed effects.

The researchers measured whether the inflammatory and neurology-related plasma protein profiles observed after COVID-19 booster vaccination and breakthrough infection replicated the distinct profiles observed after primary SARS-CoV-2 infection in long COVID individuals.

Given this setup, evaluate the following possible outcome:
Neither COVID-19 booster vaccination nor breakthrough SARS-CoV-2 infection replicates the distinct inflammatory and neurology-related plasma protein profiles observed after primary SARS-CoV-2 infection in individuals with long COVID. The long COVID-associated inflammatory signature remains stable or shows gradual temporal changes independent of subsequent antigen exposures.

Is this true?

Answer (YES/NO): NO